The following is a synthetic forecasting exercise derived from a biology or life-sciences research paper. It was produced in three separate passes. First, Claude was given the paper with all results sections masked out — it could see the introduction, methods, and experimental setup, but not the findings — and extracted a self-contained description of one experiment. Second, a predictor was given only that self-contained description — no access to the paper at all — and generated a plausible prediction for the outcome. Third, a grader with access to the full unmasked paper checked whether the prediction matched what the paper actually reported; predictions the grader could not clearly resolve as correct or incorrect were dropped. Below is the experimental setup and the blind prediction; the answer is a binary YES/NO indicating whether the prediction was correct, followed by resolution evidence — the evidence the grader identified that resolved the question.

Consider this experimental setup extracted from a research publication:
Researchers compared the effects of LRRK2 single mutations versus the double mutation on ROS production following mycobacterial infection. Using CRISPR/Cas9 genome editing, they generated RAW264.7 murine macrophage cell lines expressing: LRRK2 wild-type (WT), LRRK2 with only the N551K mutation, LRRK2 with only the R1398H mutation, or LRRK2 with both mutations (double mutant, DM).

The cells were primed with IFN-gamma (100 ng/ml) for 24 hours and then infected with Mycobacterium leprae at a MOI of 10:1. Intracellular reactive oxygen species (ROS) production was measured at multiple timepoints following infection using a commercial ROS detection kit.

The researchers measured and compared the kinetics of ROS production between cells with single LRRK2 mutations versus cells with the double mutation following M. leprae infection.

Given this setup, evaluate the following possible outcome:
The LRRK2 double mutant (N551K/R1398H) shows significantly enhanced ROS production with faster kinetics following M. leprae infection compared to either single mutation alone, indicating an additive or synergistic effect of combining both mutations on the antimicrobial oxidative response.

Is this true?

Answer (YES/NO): NO